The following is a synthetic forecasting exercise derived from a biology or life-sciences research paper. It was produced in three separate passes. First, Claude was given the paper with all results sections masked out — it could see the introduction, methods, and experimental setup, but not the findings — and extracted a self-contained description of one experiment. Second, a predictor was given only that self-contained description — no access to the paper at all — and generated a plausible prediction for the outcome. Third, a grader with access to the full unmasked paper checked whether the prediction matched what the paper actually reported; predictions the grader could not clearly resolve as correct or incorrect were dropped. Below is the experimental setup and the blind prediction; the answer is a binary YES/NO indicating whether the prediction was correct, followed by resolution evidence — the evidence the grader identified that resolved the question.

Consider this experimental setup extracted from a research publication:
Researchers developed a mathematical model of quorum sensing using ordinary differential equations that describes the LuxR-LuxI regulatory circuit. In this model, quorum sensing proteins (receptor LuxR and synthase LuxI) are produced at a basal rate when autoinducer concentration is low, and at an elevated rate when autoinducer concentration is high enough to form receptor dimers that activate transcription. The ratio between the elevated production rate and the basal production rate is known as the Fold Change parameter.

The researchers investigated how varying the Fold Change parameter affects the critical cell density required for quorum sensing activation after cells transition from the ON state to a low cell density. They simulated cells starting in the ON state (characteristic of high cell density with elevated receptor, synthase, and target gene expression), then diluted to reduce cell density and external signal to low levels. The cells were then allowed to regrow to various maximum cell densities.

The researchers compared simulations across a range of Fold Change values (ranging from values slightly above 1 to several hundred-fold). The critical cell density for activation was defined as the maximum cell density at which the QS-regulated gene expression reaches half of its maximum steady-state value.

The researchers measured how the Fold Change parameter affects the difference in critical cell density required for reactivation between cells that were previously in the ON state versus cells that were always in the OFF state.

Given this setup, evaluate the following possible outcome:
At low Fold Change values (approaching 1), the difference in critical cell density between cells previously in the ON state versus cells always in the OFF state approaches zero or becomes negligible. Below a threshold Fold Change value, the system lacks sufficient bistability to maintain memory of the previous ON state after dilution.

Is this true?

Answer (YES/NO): YES